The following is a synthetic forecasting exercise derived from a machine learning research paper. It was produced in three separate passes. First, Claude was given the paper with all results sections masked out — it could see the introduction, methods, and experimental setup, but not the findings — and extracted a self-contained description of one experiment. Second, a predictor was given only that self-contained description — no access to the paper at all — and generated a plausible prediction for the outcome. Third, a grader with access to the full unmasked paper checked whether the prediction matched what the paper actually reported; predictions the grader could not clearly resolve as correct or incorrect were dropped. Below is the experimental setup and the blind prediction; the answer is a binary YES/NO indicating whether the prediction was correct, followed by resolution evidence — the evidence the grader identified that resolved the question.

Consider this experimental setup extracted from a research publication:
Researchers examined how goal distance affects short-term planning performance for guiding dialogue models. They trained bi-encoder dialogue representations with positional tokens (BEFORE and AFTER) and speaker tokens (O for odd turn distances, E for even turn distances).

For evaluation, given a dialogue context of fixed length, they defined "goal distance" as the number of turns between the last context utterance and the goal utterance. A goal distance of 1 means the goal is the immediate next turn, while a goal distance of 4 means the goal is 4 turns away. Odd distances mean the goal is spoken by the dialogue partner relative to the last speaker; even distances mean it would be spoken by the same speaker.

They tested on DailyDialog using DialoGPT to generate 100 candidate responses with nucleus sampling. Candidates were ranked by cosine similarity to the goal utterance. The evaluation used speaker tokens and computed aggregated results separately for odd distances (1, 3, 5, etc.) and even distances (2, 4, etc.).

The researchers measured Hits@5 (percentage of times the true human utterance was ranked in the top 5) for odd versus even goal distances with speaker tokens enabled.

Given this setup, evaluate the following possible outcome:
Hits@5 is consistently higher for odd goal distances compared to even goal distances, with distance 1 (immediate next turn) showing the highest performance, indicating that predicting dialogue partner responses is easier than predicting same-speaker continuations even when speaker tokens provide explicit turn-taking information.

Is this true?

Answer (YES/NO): NO